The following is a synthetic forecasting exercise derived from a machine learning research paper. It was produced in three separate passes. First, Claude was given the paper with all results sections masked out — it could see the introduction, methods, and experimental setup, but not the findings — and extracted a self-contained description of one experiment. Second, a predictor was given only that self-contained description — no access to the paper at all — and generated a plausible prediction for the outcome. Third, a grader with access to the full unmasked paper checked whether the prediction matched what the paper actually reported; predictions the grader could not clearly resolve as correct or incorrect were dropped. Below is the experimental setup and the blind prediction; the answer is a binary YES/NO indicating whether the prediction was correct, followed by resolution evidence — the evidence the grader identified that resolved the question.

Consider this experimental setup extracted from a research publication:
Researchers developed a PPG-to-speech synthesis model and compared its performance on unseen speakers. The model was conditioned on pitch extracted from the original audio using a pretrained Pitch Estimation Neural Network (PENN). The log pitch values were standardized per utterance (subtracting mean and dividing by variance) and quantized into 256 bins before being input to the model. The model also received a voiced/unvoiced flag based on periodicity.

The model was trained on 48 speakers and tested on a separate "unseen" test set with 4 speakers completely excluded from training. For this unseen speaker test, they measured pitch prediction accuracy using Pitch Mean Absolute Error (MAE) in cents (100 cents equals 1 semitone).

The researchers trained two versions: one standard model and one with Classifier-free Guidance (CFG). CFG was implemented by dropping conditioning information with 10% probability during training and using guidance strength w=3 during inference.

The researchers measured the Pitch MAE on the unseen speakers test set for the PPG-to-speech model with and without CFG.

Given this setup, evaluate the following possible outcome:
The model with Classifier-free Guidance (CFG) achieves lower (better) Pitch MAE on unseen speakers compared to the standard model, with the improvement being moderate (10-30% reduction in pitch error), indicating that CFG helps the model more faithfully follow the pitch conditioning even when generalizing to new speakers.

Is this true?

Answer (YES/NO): YES